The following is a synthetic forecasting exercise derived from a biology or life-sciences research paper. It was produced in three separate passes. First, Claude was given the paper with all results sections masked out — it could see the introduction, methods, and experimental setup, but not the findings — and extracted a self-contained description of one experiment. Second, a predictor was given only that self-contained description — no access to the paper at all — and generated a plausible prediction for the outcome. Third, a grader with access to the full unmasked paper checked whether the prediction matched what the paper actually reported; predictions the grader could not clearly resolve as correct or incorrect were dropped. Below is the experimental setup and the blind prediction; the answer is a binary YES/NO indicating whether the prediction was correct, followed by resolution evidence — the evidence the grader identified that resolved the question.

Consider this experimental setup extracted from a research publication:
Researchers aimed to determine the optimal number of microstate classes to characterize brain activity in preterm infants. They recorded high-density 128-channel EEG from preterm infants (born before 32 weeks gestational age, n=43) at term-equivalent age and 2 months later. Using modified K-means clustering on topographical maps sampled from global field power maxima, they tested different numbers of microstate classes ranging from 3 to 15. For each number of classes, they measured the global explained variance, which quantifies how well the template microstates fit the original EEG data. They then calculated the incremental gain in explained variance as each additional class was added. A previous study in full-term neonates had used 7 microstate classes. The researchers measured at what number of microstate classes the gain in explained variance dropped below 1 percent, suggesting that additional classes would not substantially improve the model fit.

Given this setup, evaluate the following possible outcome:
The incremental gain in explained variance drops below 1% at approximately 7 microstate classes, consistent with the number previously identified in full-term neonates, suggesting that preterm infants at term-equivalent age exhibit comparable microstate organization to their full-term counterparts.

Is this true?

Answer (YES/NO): YES